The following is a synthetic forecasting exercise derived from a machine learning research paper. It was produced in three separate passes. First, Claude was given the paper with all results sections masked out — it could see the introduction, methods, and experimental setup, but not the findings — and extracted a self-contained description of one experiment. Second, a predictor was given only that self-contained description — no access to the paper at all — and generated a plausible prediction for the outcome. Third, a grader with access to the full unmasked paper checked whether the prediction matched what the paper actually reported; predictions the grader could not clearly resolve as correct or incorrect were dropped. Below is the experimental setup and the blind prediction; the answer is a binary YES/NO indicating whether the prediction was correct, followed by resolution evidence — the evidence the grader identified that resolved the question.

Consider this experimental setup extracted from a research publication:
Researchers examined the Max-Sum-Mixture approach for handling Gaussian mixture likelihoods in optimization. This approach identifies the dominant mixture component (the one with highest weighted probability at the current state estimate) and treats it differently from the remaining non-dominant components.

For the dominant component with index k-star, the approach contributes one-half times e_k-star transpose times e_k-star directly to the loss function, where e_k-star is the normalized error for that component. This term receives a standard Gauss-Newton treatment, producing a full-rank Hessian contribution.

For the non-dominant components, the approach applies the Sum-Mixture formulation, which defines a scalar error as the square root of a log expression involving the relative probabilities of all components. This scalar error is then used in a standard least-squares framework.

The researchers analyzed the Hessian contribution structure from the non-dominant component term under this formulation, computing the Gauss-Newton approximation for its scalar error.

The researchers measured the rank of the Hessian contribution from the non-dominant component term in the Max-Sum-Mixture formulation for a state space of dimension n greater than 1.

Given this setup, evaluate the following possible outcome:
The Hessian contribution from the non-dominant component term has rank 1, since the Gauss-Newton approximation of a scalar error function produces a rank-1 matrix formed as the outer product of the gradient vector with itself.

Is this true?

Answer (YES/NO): YES